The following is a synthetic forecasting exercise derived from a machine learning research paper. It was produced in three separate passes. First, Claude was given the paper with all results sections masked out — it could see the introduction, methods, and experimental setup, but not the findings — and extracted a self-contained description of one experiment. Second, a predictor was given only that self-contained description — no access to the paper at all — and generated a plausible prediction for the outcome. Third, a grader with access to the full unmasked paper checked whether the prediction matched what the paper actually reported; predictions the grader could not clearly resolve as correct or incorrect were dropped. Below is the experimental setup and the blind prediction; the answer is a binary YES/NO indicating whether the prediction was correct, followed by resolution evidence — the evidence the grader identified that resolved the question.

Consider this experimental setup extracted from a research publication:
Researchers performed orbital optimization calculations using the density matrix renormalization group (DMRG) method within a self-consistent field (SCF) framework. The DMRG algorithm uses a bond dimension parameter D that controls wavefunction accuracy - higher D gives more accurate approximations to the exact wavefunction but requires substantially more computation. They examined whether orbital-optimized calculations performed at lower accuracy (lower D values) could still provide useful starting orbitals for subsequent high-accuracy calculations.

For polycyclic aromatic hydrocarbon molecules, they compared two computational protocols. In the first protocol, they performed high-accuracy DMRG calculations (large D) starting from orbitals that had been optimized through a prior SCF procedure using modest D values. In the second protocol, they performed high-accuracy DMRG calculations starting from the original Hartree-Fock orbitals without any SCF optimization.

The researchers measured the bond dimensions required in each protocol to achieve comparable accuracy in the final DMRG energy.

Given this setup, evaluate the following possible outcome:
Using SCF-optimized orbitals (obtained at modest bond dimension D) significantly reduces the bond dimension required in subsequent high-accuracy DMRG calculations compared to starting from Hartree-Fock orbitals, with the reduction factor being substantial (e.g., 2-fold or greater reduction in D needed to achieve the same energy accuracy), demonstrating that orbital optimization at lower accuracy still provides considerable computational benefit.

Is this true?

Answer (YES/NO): NO